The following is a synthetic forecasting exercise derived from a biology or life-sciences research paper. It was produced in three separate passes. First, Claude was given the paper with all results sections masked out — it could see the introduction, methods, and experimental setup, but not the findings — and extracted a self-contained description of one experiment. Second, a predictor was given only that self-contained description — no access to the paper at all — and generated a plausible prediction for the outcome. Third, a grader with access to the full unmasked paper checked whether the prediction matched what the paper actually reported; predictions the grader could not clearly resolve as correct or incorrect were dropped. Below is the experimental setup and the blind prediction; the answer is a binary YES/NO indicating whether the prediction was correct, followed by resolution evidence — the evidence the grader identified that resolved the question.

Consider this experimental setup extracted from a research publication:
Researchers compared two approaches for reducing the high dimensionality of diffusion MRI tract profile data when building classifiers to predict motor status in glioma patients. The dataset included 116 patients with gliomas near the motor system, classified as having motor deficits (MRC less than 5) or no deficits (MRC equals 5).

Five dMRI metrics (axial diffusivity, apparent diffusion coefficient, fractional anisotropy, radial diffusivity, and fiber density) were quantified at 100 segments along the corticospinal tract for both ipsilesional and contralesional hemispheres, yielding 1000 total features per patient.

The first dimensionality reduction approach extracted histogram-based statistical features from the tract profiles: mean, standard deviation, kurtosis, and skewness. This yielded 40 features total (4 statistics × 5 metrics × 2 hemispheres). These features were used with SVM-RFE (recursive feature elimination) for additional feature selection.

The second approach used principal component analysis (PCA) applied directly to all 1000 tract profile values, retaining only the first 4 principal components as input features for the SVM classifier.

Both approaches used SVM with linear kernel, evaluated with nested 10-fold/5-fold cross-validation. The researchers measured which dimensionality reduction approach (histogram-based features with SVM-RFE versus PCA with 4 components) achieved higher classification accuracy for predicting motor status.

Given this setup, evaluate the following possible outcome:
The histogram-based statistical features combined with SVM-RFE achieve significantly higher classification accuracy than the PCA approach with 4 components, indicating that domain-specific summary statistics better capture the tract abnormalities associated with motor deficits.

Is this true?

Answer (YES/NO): YES